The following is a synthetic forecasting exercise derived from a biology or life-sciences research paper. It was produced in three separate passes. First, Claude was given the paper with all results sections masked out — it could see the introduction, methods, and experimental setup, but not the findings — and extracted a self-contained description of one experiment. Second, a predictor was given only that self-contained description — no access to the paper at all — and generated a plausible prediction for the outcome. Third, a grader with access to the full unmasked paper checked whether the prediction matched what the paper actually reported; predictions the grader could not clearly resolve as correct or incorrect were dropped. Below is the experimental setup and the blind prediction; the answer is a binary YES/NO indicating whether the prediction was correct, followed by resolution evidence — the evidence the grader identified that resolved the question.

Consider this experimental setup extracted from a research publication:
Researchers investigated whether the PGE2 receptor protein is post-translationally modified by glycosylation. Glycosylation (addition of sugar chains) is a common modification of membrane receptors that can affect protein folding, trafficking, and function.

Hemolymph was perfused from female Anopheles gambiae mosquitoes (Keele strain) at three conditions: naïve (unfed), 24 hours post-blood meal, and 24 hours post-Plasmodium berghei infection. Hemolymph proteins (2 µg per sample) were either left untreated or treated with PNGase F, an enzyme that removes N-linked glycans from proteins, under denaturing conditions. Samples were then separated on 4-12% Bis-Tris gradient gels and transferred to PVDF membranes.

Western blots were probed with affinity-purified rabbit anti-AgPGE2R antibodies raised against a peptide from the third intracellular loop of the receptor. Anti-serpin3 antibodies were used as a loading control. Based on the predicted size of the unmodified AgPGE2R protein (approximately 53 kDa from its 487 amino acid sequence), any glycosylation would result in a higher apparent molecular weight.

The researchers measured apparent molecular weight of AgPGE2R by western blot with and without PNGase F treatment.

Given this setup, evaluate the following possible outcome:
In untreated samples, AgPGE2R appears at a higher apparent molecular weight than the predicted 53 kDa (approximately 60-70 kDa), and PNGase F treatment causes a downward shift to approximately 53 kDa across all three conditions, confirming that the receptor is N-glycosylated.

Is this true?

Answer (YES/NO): NO